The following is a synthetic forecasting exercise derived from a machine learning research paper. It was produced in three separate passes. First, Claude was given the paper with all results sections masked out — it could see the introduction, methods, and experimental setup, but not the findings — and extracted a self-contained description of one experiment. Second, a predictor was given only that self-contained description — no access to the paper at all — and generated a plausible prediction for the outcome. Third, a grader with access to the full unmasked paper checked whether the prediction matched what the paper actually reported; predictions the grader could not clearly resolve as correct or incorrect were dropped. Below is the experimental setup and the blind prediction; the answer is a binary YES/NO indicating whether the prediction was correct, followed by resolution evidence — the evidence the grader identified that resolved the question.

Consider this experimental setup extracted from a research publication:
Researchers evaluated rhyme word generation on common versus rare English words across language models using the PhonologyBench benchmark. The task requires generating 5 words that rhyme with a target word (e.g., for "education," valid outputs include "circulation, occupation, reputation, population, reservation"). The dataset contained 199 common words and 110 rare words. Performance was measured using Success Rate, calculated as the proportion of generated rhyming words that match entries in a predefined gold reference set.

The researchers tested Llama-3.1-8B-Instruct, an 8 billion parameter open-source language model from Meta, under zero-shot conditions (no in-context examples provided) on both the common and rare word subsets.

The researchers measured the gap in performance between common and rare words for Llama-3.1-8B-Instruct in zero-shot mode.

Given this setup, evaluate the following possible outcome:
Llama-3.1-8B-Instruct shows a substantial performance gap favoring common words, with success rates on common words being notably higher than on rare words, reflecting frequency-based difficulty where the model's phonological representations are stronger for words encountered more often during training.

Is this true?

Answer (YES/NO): YES